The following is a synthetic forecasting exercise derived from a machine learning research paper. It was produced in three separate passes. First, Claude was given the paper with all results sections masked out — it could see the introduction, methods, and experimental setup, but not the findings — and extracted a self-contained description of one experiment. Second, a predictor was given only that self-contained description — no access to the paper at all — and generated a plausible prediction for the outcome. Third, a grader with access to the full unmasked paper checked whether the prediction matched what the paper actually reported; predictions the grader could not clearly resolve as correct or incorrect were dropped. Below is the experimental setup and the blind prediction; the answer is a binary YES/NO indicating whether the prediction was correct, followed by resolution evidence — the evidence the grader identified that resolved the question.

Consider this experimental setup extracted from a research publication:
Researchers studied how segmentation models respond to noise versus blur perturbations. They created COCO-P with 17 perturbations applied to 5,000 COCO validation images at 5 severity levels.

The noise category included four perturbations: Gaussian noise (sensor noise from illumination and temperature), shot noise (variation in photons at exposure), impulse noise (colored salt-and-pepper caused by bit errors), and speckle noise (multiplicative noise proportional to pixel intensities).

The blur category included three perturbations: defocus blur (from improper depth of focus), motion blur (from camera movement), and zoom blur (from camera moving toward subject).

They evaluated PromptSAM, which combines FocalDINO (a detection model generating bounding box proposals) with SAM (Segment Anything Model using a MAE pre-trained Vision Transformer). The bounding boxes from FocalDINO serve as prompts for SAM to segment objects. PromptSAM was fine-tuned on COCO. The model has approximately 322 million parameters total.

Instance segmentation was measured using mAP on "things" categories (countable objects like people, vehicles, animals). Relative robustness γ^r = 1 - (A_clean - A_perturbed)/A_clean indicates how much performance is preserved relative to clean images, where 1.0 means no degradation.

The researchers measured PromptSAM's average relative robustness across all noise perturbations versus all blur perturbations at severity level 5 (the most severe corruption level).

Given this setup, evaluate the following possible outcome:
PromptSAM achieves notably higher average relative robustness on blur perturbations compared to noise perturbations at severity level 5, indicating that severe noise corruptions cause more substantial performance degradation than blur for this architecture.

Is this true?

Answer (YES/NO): NO